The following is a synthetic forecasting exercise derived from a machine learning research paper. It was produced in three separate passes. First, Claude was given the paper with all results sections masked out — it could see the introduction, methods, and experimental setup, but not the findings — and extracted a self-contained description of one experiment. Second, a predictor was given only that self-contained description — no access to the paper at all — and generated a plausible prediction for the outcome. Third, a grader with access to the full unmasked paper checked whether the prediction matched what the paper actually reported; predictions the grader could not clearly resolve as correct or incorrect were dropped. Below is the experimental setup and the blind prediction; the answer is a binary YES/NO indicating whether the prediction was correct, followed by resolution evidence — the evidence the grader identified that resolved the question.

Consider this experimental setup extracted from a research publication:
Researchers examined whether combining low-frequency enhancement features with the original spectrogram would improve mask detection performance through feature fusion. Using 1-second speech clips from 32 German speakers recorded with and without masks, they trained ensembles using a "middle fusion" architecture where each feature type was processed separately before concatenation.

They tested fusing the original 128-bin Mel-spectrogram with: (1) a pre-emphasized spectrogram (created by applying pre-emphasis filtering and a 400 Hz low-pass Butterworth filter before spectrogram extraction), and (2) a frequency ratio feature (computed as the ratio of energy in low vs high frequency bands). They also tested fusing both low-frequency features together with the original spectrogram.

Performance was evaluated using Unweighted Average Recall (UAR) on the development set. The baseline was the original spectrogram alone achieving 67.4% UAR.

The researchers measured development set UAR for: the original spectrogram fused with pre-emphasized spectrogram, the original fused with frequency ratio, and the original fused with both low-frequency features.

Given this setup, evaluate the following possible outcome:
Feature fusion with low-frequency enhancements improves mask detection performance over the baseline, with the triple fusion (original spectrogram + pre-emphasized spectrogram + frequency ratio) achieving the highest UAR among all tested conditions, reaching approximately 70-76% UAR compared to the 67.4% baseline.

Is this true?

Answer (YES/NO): NO